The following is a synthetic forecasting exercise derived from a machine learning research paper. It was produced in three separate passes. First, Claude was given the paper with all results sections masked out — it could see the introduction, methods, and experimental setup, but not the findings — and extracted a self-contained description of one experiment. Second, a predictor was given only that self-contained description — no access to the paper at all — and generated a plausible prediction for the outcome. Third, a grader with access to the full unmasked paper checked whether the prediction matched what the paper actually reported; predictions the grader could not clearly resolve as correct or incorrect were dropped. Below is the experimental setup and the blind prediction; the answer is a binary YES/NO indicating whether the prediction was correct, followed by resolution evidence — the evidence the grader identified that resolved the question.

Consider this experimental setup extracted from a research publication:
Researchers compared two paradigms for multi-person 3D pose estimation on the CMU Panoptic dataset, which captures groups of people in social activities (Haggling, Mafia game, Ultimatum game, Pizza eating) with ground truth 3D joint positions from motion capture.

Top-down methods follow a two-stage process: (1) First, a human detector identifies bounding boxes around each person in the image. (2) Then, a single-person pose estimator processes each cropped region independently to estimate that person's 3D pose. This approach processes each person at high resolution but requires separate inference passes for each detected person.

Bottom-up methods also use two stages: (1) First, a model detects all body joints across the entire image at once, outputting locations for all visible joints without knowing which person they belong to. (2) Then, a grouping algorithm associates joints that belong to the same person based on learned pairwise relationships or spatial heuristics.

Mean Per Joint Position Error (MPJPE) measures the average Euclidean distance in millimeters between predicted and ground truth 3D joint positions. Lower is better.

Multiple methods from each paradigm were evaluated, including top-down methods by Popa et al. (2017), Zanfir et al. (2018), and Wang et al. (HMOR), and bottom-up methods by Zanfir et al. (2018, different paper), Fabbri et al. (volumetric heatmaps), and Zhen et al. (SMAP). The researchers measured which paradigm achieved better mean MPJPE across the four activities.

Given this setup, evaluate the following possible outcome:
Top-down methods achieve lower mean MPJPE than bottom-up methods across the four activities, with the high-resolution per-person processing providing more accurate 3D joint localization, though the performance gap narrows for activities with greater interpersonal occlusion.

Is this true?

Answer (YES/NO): NO